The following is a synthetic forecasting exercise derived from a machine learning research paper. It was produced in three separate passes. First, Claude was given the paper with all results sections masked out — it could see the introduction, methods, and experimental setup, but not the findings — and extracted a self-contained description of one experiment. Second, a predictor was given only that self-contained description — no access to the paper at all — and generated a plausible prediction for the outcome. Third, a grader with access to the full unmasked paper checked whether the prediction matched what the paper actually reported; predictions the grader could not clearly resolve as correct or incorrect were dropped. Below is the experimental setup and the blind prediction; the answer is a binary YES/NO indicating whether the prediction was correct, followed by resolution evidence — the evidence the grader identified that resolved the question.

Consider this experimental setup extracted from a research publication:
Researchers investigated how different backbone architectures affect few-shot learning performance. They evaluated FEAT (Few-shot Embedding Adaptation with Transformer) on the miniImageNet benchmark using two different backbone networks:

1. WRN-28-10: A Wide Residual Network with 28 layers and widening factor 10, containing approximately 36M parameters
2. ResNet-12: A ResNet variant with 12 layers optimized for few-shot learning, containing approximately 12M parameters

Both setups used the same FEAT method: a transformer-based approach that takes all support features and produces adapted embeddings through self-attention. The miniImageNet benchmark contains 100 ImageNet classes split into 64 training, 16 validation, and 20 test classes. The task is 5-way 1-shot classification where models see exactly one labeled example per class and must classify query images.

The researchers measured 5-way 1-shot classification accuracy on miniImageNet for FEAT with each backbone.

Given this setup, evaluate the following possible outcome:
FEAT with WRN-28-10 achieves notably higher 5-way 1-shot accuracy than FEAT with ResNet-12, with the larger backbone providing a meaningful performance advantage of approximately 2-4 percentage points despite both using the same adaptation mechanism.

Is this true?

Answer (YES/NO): NO